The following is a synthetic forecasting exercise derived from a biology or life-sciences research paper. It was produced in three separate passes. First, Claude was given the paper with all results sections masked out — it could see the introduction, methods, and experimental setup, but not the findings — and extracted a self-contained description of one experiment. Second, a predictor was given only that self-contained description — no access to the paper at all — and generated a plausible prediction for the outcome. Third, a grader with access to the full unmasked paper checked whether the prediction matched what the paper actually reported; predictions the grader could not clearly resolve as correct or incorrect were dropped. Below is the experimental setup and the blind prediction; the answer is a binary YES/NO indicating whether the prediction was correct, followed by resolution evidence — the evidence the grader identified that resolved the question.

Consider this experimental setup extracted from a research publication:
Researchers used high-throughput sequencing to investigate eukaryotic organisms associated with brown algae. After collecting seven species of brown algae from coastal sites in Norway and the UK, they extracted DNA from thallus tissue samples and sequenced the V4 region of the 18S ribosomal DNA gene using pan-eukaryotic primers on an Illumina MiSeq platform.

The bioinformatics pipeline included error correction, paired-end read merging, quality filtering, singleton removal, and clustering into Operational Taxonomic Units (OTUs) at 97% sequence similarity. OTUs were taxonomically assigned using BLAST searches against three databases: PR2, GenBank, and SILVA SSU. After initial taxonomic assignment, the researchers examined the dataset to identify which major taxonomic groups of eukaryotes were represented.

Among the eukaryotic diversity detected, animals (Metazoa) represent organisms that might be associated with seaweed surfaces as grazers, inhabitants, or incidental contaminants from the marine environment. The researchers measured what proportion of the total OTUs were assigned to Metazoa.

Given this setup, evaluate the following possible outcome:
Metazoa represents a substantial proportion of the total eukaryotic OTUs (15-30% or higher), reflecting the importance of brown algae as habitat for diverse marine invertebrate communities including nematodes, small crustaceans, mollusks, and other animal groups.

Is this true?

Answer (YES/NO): YES